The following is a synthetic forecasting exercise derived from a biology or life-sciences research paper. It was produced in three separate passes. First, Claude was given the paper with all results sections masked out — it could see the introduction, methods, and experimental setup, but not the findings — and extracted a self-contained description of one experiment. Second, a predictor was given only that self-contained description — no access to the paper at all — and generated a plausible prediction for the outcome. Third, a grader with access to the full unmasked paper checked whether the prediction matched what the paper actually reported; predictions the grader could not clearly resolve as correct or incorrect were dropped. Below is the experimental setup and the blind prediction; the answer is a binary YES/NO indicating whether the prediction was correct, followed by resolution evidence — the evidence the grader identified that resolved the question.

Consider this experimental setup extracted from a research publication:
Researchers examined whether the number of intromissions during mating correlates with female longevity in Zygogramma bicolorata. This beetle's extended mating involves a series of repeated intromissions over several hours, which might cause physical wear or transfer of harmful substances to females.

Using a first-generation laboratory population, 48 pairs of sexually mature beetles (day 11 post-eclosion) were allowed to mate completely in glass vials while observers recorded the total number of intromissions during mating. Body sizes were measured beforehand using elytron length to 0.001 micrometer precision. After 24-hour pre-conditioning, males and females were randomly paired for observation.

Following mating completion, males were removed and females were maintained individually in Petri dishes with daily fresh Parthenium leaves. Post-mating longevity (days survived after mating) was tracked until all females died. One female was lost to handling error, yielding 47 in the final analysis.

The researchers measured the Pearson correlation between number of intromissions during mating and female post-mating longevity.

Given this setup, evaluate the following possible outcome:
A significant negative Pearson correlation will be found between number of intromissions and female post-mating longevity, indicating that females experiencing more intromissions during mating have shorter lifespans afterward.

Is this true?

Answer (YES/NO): NO